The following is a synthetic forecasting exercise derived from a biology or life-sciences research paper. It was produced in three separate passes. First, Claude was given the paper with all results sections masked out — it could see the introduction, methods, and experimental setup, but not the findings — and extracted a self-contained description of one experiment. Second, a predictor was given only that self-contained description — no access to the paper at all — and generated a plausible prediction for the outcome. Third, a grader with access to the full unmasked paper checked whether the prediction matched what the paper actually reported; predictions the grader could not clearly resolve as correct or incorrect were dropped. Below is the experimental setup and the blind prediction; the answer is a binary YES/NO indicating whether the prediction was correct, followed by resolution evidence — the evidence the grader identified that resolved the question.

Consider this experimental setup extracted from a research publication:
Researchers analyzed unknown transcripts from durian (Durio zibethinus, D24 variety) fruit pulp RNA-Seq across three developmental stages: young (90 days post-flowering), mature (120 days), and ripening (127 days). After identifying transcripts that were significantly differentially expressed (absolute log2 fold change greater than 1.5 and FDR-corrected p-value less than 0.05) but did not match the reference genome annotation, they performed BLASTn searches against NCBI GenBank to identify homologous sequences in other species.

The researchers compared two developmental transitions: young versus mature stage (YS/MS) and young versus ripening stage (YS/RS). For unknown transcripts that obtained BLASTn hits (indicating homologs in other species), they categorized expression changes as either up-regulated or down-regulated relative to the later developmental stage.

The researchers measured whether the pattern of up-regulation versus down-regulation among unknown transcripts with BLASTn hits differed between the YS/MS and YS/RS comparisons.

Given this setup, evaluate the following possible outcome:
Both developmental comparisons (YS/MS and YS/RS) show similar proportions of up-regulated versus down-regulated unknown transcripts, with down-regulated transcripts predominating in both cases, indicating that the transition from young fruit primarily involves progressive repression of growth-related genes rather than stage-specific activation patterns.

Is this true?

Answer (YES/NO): NO